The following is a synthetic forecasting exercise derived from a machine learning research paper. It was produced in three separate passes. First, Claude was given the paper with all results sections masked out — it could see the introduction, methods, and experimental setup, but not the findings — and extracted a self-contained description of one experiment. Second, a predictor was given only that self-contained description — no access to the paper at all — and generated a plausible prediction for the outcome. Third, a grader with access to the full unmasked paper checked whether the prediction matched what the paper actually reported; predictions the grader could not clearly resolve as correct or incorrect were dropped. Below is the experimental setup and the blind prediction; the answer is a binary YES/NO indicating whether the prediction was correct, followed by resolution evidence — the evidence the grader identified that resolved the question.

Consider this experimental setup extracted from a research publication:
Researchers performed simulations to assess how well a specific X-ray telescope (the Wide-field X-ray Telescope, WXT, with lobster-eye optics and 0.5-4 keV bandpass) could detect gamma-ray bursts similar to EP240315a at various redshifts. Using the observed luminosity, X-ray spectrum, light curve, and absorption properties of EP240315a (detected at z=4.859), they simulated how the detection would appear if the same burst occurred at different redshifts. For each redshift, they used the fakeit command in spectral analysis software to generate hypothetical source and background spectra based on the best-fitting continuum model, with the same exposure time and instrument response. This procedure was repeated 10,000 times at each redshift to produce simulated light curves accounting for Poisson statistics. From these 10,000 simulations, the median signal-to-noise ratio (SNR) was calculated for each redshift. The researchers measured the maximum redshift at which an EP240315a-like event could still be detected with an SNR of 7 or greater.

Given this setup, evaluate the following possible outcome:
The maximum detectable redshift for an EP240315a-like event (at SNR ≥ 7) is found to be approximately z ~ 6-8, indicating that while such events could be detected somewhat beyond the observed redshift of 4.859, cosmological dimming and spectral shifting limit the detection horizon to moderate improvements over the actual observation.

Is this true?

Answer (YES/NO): YES